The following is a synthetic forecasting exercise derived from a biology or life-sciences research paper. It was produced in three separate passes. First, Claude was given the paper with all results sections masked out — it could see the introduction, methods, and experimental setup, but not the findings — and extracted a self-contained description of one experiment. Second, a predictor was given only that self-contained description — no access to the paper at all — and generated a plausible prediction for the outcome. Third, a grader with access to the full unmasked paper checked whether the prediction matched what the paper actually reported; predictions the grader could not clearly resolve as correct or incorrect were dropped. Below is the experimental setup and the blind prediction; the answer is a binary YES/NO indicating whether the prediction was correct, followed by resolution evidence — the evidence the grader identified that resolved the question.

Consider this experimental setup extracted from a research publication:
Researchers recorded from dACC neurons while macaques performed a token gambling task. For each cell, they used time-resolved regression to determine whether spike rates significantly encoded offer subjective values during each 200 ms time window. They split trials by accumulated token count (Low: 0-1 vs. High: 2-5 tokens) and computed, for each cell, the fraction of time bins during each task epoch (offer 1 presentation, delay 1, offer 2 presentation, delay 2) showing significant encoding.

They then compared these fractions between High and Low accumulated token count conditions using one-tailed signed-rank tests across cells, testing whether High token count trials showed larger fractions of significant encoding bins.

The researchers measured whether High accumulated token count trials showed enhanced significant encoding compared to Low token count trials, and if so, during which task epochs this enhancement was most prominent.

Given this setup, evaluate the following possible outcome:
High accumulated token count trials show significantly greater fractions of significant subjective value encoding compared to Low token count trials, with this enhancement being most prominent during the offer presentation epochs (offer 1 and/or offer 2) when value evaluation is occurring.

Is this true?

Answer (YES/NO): NO